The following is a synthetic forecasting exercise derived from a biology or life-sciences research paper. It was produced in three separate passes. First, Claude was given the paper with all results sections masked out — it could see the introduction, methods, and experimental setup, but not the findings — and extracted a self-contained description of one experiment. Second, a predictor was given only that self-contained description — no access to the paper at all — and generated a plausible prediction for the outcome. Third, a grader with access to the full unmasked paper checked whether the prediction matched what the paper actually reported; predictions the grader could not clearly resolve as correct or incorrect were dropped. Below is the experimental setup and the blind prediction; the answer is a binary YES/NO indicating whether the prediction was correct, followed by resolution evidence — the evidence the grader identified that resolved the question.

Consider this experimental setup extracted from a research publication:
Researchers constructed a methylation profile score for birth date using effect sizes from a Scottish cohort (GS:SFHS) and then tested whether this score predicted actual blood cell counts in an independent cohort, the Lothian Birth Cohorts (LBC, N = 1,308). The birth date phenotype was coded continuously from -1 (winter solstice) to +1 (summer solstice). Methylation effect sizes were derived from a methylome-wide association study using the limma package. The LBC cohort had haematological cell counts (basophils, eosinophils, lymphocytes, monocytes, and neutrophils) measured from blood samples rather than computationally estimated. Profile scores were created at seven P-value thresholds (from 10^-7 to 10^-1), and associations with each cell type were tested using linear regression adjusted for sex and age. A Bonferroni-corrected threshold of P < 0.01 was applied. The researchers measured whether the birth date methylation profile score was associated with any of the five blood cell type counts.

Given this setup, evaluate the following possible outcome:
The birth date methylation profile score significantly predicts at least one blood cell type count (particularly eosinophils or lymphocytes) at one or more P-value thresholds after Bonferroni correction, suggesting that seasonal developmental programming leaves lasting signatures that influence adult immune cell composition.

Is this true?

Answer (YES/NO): YES